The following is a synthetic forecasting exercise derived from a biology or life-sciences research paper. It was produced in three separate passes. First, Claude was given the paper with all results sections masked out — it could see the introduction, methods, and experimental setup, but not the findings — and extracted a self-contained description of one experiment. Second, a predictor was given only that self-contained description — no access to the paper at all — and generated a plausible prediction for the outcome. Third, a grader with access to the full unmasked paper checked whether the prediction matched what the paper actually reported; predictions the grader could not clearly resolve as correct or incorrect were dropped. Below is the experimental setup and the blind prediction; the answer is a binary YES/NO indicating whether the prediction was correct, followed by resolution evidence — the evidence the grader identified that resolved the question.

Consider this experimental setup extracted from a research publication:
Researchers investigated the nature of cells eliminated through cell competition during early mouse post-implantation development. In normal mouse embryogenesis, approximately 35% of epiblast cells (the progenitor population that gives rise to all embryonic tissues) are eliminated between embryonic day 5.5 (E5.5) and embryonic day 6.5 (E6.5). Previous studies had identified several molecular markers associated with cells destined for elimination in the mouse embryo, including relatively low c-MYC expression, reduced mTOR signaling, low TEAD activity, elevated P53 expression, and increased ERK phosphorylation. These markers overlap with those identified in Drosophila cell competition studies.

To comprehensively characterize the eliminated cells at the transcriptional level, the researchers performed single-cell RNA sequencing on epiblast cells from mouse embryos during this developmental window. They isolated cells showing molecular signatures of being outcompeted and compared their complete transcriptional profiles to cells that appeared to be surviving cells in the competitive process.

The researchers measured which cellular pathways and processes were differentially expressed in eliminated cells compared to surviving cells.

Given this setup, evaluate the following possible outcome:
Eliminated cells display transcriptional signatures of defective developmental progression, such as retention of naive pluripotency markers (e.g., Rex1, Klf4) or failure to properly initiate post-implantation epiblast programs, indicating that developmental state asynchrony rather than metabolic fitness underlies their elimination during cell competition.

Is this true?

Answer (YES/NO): NO